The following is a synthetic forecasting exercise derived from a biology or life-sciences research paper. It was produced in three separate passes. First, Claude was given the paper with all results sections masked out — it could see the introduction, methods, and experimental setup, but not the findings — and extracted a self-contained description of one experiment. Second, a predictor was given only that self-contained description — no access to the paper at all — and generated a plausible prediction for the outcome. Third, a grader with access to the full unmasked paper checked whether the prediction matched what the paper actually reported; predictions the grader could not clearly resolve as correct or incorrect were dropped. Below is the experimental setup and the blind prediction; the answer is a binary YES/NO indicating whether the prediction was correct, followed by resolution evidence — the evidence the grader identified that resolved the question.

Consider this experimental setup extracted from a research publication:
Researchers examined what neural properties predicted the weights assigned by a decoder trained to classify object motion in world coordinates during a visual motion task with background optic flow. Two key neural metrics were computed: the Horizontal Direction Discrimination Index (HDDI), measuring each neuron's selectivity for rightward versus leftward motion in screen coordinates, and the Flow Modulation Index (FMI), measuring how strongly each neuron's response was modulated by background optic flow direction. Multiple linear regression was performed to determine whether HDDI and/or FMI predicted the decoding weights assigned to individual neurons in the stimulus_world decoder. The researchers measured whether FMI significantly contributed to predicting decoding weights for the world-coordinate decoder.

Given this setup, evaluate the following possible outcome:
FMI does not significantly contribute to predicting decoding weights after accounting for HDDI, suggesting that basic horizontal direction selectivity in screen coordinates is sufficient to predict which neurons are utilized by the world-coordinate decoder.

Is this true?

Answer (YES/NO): NO